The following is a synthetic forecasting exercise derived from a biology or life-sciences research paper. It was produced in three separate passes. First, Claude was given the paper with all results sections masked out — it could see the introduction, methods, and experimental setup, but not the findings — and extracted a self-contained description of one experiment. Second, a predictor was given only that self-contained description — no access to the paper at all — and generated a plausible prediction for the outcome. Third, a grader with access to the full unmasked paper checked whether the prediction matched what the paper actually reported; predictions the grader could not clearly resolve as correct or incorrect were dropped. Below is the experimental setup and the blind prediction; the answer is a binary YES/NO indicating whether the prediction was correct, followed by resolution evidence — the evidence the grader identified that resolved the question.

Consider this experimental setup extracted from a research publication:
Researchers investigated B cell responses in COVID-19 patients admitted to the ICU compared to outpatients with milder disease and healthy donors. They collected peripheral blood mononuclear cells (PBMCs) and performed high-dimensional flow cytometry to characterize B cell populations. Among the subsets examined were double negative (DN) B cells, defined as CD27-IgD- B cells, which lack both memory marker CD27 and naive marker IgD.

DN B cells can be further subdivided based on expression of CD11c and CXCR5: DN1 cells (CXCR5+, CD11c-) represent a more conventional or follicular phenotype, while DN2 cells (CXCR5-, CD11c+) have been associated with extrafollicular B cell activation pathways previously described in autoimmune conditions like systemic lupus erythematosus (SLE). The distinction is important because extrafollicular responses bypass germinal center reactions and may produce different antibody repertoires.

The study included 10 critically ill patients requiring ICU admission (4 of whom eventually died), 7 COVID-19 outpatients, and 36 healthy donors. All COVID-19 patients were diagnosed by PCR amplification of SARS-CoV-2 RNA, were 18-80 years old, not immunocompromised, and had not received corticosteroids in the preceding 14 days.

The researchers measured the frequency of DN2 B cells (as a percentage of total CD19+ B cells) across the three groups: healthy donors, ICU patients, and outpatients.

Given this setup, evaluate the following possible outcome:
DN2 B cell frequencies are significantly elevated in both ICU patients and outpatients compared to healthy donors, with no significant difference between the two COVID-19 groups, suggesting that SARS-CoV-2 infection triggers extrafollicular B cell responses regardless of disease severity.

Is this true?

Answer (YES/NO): NO